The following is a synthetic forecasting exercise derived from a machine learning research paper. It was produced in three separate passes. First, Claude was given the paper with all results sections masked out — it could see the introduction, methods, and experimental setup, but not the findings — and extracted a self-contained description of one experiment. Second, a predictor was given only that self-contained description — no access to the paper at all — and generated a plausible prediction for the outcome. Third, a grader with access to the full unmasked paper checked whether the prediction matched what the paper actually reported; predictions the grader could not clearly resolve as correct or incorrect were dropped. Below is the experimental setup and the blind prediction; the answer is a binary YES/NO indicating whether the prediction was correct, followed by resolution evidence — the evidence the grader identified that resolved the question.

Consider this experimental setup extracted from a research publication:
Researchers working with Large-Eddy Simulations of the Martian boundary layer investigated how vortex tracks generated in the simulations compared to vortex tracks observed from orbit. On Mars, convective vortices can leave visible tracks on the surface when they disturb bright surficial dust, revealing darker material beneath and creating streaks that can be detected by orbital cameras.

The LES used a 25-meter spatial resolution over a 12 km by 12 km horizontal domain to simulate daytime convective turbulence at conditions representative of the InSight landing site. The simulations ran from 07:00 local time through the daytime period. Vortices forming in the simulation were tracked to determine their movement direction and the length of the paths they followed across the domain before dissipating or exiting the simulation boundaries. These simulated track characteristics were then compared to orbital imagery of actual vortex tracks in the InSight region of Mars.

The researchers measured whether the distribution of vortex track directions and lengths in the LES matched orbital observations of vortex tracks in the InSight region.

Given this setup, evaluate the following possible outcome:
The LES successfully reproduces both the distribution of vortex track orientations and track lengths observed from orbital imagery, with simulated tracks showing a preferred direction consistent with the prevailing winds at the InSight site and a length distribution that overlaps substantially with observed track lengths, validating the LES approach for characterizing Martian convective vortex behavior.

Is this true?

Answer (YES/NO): YES